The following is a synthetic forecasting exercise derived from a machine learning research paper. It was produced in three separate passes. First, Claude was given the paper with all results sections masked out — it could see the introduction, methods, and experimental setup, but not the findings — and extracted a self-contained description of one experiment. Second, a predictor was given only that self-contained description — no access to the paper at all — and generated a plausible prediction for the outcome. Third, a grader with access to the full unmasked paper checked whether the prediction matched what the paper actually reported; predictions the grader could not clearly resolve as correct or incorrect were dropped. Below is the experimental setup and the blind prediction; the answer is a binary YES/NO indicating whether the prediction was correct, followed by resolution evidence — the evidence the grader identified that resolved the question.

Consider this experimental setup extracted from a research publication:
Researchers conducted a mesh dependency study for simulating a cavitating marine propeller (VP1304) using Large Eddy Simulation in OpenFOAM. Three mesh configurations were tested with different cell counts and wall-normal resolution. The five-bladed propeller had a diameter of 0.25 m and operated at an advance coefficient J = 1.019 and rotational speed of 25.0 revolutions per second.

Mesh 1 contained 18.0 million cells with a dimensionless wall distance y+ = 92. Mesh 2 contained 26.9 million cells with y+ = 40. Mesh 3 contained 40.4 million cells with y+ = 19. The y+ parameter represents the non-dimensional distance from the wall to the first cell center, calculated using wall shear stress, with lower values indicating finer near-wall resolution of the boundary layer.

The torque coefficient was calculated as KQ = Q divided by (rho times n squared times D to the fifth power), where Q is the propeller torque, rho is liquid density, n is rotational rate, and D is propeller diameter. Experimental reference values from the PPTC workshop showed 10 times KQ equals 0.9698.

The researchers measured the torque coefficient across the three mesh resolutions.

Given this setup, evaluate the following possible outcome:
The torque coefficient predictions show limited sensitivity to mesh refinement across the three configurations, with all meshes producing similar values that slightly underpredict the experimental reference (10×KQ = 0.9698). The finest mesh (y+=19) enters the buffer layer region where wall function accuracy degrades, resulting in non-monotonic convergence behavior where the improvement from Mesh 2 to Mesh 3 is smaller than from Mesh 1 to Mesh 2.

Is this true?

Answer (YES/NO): NO